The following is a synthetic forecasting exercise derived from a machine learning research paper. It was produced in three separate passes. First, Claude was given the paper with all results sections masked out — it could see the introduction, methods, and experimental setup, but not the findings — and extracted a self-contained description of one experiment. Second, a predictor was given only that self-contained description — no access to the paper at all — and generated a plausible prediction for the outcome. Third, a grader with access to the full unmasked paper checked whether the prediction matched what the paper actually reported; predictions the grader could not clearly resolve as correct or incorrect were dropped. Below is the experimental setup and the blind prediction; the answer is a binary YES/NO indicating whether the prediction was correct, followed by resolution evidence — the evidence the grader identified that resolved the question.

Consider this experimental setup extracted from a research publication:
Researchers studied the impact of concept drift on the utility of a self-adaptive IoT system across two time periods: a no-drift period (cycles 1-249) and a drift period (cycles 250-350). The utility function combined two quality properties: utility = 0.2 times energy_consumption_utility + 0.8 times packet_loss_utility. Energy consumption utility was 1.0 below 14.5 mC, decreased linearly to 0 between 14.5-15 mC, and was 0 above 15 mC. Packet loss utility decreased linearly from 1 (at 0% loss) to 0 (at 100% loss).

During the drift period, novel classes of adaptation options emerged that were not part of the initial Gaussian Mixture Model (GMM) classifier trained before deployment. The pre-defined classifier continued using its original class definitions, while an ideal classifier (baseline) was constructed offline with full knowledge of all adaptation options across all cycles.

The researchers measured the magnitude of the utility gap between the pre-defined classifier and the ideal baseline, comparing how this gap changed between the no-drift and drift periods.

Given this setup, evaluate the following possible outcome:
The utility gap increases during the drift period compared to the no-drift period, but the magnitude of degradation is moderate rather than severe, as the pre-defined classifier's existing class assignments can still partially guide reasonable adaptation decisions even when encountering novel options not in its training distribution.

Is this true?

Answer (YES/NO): NO